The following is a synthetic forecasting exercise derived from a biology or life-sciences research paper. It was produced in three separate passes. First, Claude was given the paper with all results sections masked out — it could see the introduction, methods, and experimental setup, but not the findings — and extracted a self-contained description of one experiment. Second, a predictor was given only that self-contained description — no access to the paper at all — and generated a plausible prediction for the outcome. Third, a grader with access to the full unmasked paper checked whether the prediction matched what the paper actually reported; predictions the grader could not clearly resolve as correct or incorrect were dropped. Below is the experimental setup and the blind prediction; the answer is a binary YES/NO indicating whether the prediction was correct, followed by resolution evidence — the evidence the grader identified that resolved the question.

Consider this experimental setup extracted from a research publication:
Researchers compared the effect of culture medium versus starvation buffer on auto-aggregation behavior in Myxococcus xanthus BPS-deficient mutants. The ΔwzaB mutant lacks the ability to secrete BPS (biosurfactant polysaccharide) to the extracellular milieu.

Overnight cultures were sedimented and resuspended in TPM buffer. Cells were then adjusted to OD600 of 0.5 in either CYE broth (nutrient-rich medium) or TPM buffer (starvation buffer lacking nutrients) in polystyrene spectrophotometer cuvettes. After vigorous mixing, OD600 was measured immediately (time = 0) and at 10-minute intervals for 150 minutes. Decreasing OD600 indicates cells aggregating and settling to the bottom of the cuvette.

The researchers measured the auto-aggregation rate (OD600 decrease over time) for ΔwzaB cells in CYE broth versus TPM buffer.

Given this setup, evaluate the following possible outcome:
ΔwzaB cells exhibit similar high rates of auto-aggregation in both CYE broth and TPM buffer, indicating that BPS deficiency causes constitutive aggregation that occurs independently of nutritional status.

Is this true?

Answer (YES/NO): YES